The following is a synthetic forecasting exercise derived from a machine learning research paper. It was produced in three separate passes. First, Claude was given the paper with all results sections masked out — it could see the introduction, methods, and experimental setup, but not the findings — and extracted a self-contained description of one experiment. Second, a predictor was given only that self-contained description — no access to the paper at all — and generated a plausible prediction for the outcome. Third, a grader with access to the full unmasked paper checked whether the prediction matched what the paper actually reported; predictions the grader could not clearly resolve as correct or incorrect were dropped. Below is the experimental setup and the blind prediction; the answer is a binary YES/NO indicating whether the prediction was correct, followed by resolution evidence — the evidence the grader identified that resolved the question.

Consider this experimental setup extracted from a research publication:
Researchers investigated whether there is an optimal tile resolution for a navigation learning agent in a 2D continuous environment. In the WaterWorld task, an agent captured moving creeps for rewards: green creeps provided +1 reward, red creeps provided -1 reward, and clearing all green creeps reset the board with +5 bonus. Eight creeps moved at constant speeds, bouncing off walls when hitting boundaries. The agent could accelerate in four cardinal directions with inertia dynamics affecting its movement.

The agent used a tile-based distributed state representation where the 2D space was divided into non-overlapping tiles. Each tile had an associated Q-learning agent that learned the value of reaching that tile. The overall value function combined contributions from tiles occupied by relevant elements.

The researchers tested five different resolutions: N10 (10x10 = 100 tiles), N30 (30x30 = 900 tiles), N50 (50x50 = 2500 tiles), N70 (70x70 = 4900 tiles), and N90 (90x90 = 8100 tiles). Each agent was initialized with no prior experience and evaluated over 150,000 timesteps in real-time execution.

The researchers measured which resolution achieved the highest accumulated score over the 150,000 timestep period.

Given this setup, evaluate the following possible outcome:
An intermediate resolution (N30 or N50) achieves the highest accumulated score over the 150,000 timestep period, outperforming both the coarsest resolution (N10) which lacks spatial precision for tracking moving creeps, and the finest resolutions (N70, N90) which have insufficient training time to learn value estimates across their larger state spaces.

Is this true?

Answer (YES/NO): YES